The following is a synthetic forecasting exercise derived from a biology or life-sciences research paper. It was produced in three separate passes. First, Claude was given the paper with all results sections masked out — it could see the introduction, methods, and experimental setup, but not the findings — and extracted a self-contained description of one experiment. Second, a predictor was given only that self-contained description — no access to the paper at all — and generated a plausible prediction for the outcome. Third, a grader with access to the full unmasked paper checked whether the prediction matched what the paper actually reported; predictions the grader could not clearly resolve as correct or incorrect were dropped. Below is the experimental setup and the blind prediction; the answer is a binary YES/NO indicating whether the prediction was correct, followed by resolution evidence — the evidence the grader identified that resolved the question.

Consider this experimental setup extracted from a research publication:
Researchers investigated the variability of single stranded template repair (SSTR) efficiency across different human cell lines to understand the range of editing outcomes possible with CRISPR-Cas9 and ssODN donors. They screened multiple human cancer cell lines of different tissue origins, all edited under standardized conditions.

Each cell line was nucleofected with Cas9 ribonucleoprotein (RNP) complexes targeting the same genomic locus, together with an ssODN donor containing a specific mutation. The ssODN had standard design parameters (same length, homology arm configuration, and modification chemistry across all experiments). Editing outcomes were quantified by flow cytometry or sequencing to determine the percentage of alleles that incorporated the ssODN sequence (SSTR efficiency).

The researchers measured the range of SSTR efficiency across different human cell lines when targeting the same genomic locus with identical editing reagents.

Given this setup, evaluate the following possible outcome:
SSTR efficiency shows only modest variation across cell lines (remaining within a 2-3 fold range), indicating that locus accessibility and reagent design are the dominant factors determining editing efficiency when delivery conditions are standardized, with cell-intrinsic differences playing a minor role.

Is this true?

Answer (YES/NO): NO